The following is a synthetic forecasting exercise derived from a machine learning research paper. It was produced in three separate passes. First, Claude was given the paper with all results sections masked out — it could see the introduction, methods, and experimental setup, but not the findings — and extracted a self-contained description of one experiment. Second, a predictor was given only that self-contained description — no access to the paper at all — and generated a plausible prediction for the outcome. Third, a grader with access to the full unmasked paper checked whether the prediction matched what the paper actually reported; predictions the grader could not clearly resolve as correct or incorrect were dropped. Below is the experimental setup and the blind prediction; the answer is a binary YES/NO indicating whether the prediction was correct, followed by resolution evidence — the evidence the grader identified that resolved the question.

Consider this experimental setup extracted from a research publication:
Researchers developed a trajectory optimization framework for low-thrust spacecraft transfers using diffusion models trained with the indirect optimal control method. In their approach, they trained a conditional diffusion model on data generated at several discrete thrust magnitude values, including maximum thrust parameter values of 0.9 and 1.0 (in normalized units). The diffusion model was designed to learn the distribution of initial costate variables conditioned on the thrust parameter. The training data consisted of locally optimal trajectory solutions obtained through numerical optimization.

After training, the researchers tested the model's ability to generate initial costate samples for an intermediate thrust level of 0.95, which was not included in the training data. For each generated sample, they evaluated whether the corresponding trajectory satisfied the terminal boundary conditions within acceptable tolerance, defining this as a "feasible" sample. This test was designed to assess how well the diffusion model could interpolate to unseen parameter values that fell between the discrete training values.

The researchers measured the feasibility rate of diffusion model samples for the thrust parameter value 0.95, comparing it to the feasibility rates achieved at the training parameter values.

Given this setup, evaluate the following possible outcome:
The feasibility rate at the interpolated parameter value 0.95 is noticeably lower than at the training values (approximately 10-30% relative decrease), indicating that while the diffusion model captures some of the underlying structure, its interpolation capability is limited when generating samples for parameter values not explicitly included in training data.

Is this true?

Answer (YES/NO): NO